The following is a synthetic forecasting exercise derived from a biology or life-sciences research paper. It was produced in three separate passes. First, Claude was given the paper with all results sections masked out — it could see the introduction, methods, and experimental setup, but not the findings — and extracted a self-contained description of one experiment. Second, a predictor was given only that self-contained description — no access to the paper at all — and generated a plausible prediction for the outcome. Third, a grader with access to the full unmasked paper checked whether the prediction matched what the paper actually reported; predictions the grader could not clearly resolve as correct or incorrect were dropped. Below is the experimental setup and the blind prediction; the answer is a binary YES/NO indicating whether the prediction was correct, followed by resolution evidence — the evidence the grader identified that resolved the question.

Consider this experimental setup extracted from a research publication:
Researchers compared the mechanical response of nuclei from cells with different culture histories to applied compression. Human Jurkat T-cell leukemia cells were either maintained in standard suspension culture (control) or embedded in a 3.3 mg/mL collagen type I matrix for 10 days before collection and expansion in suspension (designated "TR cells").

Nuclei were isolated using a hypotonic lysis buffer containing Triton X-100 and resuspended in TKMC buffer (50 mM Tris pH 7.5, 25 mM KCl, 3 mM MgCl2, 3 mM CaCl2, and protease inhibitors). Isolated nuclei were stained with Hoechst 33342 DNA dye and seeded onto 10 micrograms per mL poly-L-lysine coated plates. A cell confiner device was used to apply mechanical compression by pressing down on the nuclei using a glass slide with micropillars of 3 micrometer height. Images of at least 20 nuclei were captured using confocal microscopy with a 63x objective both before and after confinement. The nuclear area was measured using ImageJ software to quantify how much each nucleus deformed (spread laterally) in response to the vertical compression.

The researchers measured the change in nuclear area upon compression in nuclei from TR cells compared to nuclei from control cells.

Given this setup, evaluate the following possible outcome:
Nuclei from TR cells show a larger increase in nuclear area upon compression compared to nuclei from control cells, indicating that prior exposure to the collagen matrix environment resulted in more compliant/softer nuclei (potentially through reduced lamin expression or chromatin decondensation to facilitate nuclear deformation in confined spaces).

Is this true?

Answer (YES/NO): YES